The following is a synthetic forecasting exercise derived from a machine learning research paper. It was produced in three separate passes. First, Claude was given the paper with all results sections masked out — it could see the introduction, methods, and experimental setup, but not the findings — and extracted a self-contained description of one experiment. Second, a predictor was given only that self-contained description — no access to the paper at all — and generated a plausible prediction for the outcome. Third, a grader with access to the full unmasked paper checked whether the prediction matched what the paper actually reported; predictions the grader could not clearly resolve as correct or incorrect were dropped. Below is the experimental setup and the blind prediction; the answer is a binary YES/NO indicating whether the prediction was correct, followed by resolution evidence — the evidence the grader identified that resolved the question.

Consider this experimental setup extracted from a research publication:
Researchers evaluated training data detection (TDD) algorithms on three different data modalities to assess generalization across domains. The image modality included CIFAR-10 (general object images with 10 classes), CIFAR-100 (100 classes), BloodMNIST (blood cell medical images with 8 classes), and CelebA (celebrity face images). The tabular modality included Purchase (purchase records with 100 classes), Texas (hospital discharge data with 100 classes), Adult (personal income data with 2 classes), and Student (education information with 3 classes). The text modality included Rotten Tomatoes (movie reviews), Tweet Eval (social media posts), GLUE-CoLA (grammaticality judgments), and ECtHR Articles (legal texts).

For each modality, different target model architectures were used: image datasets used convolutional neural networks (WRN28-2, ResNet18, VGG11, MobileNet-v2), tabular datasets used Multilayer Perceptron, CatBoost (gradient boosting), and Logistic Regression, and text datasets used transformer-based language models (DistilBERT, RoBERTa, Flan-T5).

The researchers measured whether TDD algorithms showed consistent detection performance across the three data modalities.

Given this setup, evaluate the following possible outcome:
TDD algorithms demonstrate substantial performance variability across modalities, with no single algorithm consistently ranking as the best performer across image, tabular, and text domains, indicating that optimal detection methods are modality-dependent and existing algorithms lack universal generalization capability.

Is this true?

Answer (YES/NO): YES